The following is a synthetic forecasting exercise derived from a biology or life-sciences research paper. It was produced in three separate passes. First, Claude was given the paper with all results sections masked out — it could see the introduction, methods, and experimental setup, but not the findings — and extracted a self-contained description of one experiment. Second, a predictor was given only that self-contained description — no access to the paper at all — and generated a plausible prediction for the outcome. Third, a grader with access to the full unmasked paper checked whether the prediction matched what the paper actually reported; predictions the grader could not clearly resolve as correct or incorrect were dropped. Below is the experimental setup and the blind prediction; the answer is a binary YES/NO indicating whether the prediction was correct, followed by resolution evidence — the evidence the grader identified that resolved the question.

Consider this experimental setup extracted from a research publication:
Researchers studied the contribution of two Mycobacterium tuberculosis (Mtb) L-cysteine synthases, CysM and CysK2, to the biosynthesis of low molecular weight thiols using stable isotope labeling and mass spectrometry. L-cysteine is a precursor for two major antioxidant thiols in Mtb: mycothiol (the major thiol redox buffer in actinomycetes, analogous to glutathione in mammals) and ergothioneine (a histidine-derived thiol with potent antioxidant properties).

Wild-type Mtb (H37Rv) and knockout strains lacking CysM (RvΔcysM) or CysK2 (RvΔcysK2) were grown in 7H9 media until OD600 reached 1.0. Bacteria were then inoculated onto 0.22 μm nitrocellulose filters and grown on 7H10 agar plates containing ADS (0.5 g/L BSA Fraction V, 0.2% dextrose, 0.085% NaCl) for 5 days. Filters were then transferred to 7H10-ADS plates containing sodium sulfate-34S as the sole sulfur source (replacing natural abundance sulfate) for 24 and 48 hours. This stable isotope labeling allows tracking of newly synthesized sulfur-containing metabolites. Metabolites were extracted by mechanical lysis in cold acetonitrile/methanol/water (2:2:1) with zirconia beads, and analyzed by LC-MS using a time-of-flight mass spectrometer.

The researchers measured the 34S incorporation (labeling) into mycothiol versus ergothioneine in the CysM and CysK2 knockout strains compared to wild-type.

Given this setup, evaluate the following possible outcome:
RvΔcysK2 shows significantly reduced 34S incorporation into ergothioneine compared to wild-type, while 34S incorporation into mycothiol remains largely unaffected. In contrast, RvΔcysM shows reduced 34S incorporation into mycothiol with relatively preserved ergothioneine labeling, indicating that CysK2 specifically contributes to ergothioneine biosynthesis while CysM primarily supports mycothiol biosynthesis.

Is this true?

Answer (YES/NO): NO